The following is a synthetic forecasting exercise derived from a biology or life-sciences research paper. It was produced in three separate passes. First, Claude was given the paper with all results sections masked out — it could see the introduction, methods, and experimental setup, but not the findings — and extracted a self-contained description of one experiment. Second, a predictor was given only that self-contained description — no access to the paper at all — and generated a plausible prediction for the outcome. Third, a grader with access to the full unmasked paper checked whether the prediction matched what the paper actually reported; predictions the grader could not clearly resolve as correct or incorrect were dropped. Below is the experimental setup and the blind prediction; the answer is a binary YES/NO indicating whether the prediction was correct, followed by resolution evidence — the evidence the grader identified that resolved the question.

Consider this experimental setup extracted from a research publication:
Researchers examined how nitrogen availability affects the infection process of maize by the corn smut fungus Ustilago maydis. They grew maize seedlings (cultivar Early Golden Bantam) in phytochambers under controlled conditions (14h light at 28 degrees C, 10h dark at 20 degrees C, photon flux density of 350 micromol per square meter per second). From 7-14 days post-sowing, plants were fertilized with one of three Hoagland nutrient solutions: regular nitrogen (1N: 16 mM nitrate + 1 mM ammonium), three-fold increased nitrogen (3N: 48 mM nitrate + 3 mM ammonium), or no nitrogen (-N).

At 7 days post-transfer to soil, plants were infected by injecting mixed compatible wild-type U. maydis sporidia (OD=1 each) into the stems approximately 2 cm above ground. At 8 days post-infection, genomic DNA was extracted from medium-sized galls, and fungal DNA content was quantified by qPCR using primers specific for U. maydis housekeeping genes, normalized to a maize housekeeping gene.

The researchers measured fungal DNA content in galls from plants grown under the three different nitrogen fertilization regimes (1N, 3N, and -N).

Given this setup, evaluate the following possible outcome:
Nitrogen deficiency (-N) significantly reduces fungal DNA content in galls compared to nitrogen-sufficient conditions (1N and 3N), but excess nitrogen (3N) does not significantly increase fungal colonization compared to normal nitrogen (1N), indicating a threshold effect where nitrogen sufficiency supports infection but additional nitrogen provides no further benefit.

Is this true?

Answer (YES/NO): NO